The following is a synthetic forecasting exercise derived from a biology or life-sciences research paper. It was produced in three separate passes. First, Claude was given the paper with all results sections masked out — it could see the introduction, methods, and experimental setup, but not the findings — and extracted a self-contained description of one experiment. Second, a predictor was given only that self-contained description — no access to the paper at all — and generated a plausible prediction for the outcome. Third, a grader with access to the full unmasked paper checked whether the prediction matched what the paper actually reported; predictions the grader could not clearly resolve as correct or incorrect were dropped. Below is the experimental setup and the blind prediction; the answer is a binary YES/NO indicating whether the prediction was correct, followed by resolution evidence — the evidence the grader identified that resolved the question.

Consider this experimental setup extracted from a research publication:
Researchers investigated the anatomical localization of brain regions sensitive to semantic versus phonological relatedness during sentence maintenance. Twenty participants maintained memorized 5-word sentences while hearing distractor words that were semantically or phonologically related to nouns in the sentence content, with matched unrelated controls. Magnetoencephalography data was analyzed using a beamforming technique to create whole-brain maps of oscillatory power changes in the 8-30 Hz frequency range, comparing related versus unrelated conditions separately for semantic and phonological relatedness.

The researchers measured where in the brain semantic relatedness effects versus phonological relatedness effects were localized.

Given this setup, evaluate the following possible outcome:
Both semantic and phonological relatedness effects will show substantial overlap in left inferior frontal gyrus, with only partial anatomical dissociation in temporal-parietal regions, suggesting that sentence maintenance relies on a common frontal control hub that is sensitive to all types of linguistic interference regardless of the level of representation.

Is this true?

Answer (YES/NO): NO